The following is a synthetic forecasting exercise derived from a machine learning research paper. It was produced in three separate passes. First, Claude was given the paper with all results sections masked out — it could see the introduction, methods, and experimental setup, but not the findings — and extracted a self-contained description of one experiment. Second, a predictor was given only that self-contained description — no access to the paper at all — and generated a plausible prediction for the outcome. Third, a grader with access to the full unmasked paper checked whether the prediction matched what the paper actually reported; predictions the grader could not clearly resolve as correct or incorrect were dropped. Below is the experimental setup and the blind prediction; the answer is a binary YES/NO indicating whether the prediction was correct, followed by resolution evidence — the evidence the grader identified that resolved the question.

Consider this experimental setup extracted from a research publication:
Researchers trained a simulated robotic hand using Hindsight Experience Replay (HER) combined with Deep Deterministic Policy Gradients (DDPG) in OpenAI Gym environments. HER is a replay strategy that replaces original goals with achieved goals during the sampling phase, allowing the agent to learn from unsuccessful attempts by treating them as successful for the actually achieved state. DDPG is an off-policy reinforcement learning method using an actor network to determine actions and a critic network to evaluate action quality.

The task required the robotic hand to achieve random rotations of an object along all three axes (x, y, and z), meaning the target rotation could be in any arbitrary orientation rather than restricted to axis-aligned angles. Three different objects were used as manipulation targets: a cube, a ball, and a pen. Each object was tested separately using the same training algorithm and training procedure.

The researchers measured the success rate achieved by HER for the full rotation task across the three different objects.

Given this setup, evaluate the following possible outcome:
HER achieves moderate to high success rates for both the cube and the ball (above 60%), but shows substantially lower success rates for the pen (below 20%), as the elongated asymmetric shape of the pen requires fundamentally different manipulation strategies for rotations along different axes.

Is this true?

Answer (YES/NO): NO